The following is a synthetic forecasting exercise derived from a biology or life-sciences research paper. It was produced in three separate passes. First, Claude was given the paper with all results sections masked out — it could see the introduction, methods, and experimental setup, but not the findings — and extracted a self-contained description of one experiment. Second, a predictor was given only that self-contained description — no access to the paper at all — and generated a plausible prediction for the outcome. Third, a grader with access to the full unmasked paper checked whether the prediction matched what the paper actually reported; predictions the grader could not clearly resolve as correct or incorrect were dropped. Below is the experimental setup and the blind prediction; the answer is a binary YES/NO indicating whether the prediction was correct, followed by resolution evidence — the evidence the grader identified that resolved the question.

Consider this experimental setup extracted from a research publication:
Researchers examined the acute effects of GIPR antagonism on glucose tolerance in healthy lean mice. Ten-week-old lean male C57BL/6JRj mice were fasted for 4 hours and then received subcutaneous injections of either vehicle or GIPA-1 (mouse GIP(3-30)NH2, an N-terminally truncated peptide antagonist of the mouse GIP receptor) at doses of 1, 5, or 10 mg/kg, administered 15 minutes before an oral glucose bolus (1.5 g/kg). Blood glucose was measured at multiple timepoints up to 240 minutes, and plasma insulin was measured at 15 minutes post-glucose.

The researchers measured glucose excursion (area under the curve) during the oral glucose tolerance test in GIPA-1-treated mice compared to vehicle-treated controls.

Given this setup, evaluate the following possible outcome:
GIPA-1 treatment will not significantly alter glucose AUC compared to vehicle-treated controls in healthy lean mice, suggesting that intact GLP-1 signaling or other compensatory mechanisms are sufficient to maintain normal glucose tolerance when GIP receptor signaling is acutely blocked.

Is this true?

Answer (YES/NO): YES